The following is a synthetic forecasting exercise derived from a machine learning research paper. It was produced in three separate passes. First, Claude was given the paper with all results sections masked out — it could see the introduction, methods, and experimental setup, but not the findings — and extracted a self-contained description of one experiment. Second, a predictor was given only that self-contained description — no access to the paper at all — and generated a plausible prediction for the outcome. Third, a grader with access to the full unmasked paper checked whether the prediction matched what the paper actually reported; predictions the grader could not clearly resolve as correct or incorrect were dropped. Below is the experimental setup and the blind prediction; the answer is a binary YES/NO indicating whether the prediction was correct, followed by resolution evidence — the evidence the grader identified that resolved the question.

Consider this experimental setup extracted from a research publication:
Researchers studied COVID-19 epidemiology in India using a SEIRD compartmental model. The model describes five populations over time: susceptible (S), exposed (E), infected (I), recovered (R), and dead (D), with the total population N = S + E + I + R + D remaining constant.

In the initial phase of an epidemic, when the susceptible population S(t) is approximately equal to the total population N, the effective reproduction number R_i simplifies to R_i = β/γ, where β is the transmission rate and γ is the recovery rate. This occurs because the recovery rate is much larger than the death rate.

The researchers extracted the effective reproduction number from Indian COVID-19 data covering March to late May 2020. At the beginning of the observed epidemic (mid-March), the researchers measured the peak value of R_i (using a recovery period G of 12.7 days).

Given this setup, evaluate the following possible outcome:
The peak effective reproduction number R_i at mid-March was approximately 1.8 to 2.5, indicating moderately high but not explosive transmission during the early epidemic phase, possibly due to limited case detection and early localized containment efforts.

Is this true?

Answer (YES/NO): NO